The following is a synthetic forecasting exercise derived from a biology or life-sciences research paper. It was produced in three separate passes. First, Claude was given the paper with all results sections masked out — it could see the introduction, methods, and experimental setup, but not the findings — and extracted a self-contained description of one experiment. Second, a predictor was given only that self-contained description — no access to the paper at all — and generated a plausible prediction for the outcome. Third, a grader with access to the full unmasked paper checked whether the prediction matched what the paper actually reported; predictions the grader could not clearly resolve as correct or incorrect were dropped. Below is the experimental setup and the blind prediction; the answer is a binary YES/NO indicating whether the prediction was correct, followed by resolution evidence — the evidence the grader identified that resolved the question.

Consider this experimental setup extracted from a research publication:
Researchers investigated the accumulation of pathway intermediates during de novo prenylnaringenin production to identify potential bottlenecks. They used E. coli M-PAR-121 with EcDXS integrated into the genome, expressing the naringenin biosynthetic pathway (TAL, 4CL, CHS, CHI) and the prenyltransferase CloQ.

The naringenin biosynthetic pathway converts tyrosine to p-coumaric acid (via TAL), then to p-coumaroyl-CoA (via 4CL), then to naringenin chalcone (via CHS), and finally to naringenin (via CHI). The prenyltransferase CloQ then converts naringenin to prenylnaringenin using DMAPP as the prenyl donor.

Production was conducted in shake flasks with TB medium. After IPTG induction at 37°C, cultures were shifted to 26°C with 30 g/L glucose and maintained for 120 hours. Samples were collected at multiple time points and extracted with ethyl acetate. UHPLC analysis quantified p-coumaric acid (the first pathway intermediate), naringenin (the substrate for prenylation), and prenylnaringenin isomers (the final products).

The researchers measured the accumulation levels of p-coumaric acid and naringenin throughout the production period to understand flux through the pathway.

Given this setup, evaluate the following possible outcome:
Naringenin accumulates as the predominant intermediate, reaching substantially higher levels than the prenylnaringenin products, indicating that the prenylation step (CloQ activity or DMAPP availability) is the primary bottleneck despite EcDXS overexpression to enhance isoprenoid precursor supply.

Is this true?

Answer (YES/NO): NO